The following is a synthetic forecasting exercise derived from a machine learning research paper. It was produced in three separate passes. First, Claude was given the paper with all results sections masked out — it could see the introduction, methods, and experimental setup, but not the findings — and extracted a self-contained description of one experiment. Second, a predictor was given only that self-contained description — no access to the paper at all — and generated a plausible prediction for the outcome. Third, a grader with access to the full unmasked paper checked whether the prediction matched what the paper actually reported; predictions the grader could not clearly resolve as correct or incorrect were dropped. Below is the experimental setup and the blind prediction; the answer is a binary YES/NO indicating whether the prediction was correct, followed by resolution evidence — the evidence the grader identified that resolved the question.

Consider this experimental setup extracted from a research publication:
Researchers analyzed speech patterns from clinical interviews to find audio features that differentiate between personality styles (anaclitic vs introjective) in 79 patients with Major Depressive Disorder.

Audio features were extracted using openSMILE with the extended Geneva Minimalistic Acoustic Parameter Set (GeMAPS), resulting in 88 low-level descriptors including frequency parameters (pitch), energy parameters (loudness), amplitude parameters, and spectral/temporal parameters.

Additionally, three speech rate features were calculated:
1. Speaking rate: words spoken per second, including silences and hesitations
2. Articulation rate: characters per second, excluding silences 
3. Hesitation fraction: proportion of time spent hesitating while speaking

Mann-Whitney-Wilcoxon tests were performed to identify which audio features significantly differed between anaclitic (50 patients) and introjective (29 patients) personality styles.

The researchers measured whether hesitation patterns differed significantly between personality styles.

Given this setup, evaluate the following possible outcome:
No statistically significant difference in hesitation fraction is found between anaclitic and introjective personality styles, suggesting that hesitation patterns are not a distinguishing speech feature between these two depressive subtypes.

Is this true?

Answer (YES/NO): YES